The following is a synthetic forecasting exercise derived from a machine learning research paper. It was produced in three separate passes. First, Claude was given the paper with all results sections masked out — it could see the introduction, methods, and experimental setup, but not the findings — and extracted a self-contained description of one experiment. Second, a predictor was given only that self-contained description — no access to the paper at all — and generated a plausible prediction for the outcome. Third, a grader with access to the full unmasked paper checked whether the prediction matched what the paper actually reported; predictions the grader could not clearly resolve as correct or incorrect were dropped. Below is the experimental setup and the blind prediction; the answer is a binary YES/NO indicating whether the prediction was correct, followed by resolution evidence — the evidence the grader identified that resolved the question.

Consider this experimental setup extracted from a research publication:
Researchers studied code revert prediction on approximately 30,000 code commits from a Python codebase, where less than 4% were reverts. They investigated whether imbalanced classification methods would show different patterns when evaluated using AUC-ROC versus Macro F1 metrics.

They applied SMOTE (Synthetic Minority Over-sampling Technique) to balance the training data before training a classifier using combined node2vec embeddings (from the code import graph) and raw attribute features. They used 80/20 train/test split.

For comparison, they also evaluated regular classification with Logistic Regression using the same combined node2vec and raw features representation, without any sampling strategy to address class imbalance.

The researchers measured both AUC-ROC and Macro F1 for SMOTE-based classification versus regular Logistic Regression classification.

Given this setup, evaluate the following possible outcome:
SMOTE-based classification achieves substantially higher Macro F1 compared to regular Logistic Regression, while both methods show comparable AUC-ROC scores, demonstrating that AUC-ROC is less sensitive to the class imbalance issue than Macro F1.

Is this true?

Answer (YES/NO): NO